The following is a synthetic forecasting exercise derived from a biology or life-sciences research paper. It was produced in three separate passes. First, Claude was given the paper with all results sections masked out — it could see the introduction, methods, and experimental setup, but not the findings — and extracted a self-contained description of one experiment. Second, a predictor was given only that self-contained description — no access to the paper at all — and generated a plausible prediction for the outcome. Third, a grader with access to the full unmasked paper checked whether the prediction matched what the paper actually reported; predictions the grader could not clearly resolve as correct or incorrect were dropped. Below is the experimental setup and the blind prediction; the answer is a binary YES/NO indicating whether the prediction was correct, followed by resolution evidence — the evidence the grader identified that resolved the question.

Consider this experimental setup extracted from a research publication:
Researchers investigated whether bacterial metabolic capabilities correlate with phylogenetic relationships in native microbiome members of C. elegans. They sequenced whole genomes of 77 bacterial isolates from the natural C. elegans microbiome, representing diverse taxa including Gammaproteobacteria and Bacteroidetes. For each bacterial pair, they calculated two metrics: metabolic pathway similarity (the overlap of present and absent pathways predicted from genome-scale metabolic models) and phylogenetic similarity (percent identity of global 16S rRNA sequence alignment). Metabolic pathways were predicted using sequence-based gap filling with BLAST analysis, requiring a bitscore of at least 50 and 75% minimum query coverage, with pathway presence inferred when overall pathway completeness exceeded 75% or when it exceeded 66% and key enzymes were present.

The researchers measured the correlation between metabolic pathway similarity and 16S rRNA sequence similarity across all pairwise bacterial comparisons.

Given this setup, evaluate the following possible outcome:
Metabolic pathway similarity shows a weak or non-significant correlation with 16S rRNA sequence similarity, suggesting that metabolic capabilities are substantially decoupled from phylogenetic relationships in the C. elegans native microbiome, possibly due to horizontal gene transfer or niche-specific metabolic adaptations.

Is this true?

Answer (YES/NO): NO